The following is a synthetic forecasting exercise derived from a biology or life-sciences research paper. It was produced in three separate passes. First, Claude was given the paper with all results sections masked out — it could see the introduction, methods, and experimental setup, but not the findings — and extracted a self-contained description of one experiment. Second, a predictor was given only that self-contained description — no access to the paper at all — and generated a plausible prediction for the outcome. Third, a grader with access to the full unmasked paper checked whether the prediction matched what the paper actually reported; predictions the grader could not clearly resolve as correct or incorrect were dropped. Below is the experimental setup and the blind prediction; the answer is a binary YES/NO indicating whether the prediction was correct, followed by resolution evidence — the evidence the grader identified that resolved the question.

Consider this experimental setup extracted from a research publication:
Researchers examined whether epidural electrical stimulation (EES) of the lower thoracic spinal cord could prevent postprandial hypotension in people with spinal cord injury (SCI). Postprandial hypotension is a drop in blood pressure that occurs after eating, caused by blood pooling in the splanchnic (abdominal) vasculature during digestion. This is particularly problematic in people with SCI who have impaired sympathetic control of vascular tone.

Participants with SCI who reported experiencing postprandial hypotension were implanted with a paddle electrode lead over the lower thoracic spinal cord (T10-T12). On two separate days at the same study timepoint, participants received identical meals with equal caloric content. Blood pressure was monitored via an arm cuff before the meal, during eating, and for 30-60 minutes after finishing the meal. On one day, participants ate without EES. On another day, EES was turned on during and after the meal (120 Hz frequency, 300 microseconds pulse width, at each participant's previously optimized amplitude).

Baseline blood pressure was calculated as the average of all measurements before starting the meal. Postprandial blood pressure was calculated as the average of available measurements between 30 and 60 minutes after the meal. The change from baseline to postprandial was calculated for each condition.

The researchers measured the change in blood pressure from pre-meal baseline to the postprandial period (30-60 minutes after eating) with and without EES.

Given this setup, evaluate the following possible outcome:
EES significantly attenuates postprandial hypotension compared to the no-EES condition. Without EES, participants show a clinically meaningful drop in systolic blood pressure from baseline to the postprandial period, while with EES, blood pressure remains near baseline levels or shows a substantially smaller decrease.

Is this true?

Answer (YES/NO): YES